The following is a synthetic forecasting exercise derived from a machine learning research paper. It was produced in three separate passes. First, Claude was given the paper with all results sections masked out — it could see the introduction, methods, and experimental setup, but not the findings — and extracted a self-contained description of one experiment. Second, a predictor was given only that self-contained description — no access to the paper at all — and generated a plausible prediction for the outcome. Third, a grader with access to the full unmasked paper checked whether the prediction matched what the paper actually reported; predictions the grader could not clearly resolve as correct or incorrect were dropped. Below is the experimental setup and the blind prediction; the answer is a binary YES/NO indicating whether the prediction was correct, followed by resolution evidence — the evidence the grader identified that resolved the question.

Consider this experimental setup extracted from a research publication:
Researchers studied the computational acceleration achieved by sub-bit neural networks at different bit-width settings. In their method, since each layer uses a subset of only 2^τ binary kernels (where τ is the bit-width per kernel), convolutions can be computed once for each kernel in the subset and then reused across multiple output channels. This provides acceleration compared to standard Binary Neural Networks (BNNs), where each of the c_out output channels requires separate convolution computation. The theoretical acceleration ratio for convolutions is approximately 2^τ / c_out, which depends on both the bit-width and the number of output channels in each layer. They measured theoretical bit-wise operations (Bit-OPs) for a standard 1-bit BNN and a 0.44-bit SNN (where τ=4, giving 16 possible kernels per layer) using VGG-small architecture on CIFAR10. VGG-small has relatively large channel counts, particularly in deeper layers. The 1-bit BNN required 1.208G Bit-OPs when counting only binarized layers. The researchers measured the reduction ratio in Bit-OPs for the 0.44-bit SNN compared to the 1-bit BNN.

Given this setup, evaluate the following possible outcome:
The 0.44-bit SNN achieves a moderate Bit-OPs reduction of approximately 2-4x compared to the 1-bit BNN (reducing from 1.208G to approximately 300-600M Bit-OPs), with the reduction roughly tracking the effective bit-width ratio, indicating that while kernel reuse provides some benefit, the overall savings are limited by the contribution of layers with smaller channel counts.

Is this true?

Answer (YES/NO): NO